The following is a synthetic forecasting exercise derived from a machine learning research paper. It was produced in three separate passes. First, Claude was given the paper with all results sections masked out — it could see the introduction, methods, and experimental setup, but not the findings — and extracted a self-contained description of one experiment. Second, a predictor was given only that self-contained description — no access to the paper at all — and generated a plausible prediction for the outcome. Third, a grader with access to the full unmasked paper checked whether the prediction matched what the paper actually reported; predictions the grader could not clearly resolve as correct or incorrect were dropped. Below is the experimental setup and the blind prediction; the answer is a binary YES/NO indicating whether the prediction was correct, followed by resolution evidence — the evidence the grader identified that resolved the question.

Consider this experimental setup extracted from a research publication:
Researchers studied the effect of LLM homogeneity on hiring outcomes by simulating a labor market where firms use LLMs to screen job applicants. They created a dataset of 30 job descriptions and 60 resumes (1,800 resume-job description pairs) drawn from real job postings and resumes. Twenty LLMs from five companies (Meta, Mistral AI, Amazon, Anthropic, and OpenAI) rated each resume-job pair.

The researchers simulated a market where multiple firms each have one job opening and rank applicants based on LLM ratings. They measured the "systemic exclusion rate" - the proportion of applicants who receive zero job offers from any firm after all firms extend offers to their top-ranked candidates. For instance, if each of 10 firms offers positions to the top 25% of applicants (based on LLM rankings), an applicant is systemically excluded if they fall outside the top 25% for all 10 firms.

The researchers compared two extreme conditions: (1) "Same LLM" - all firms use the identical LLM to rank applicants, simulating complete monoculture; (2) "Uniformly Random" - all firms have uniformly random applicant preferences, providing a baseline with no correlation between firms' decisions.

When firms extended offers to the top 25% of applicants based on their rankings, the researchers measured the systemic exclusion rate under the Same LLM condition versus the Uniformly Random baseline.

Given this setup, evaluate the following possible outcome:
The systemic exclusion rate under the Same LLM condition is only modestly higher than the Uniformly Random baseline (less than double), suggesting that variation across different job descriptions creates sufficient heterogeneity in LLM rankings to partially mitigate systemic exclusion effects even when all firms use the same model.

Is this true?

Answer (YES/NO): NO